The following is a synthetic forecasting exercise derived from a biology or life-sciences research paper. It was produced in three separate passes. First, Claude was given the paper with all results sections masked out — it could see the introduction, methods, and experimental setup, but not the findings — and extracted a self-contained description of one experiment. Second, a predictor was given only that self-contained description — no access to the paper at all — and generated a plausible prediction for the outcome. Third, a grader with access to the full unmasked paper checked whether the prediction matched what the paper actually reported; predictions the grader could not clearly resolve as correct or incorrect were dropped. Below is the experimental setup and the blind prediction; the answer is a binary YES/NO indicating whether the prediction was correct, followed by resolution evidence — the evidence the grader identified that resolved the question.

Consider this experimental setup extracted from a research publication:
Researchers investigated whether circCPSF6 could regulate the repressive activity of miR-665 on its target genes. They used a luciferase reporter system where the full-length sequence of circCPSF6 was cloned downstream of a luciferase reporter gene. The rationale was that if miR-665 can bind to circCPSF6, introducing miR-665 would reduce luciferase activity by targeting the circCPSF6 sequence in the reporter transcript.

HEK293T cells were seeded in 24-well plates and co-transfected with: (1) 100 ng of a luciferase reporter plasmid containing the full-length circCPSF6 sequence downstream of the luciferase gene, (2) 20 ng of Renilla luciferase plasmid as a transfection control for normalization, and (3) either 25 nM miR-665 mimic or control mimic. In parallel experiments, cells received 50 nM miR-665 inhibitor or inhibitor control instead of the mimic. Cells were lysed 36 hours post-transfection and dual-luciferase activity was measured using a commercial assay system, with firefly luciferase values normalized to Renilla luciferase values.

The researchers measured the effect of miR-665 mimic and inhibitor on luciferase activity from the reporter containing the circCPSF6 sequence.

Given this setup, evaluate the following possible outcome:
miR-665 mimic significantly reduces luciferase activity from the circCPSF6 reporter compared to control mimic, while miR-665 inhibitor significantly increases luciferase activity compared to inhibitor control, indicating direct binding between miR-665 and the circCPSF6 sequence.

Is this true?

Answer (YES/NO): YES